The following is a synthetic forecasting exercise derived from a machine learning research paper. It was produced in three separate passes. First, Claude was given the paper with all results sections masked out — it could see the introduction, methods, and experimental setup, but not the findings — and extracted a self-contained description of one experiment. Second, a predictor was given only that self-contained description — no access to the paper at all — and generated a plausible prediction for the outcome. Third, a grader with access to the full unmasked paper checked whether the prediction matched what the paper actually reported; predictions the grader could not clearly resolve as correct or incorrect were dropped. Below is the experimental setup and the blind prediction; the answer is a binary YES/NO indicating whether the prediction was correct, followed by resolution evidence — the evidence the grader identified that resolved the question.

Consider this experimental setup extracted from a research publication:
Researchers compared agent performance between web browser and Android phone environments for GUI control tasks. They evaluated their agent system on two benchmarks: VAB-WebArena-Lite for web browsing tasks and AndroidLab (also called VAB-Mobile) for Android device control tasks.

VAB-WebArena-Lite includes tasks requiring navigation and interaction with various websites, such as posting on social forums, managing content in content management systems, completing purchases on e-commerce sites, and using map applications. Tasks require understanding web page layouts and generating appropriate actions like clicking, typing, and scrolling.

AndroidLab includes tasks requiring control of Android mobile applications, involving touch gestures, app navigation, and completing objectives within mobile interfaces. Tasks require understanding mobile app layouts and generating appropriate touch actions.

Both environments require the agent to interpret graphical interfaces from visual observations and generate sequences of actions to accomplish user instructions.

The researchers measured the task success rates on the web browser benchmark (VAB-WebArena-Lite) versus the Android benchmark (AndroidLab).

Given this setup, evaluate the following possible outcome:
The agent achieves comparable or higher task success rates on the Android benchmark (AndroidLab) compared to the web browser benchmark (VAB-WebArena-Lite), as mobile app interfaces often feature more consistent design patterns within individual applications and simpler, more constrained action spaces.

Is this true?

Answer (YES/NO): NO